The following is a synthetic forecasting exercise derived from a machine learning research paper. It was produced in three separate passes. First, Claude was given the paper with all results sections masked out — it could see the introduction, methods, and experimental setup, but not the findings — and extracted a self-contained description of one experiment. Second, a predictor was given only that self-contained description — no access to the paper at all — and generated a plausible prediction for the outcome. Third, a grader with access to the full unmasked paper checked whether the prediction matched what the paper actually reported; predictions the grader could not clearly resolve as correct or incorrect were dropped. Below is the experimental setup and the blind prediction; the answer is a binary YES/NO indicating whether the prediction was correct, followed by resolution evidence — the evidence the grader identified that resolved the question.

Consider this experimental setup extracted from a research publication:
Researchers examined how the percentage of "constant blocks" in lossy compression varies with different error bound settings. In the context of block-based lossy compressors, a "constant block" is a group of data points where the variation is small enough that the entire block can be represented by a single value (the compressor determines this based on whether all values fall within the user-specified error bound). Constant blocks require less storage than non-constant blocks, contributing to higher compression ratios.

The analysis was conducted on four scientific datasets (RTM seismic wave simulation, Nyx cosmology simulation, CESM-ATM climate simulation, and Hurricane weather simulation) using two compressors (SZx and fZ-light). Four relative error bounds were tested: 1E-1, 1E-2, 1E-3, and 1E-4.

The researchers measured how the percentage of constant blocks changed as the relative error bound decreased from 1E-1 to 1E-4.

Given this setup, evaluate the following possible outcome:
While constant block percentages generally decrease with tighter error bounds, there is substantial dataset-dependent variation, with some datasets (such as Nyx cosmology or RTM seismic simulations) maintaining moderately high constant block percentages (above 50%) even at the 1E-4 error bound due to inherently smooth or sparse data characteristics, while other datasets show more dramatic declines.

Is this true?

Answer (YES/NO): NO